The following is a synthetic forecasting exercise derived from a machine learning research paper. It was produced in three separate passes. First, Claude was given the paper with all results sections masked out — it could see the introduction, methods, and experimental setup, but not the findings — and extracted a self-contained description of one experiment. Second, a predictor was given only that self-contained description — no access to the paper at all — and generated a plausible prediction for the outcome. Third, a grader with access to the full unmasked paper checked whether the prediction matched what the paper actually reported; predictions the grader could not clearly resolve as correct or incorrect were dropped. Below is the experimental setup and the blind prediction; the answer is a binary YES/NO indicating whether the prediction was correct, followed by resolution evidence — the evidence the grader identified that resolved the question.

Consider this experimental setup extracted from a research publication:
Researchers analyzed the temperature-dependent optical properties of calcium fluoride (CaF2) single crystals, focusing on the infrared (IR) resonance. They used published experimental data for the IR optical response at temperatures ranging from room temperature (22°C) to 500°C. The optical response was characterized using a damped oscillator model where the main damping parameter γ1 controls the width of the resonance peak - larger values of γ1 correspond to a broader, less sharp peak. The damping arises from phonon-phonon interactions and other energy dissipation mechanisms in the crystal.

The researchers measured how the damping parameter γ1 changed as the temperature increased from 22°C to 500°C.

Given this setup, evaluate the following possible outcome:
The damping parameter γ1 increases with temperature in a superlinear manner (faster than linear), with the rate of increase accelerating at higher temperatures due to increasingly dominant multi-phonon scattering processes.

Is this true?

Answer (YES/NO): YES